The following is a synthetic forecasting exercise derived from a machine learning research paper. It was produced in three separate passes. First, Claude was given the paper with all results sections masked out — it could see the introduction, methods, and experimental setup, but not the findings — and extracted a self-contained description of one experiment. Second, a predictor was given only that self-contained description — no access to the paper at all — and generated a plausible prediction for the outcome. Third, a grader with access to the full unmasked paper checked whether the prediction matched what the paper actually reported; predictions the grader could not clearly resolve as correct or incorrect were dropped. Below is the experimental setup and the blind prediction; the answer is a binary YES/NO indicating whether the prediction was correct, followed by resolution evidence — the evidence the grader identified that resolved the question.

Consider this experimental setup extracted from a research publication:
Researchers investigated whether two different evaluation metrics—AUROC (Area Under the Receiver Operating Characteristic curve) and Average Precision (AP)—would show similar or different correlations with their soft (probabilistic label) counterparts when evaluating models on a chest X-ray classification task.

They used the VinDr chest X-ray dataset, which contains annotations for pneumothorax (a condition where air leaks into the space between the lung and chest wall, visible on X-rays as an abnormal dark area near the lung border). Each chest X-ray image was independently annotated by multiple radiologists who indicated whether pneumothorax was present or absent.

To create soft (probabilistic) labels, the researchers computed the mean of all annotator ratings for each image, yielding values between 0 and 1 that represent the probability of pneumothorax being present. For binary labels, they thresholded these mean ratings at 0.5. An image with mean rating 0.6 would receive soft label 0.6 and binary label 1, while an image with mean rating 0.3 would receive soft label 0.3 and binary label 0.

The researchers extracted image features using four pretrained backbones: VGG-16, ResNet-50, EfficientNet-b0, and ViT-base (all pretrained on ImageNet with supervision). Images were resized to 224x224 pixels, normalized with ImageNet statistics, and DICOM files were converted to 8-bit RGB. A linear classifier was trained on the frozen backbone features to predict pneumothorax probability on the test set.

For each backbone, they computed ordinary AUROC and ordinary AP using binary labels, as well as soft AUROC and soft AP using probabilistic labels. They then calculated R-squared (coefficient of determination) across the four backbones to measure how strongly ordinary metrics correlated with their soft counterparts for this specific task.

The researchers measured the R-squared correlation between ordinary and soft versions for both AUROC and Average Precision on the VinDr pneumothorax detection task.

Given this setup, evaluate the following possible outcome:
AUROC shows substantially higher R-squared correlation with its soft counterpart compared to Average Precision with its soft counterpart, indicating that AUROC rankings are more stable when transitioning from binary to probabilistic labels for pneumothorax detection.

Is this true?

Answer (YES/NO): NO